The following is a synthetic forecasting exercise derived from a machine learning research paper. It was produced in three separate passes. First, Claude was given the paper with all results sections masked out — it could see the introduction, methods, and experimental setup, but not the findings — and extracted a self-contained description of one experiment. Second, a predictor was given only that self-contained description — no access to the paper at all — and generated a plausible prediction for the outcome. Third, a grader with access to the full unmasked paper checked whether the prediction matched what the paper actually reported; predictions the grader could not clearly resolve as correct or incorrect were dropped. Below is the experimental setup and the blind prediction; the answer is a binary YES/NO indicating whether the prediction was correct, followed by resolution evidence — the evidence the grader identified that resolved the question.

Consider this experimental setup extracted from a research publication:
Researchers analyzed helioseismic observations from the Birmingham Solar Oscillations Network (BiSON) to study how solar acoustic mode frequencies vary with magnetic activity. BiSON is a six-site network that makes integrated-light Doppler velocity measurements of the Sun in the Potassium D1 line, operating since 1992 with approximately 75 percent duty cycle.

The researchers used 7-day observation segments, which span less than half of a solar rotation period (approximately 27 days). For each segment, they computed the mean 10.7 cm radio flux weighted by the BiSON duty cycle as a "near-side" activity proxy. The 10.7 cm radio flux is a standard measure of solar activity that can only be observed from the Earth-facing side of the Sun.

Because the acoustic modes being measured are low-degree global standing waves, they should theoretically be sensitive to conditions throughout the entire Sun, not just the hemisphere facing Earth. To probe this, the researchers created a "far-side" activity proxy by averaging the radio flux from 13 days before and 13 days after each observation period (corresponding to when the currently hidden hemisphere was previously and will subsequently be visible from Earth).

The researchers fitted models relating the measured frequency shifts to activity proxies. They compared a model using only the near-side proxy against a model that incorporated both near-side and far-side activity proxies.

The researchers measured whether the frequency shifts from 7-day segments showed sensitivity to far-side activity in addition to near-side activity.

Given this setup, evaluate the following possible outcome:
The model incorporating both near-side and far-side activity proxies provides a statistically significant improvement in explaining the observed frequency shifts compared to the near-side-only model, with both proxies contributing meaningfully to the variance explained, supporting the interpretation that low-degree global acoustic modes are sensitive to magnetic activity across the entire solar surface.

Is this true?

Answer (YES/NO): YES